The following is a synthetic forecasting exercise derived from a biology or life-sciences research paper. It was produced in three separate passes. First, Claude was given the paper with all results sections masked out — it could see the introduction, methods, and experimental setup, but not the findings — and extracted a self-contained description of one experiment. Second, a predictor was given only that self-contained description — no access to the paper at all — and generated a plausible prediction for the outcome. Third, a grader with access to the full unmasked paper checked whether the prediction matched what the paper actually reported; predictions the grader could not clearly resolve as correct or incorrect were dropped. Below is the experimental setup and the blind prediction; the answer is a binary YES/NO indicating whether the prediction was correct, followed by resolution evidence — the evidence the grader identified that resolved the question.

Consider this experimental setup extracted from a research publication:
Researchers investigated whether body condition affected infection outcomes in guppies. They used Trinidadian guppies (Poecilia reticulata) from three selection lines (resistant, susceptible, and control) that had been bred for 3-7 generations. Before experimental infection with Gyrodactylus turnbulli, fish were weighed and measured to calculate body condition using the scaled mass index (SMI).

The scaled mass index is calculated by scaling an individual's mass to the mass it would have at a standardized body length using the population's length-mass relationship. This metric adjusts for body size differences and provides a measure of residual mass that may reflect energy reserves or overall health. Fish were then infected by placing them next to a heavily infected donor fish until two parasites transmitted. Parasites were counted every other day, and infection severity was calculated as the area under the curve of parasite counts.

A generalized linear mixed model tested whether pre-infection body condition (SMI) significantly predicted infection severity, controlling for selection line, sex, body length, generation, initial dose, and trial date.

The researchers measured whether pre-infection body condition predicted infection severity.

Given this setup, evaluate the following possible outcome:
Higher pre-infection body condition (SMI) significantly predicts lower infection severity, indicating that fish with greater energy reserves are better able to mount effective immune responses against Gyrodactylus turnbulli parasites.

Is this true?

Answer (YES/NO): NO